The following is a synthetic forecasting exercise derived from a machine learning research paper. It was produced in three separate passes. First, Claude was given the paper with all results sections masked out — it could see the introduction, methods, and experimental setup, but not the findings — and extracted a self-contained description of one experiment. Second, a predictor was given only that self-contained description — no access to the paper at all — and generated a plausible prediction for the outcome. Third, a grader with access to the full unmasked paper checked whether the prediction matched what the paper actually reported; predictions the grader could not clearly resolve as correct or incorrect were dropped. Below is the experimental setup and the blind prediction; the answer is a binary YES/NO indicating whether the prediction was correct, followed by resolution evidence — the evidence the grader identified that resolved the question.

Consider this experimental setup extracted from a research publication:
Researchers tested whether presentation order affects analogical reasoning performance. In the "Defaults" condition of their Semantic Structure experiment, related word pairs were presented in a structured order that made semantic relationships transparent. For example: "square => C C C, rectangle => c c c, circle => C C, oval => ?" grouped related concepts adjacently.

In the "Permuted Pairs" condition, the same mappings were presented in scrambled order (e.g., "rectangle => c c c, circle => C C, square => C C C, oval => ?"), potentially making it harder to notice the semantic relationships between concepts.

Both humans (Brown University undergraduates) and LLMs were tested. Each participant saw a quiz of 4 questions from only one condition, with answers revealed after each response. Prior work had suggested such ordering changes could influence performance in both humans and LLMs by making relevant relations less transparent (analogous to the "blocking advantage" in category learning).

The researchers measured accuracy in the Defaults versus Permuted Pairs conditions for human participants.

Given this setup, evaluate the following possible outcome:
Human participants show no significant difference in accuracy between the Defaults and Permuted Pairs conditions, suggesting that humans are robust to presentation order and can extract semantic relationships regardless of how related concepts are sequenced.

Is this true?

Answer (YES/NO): YES